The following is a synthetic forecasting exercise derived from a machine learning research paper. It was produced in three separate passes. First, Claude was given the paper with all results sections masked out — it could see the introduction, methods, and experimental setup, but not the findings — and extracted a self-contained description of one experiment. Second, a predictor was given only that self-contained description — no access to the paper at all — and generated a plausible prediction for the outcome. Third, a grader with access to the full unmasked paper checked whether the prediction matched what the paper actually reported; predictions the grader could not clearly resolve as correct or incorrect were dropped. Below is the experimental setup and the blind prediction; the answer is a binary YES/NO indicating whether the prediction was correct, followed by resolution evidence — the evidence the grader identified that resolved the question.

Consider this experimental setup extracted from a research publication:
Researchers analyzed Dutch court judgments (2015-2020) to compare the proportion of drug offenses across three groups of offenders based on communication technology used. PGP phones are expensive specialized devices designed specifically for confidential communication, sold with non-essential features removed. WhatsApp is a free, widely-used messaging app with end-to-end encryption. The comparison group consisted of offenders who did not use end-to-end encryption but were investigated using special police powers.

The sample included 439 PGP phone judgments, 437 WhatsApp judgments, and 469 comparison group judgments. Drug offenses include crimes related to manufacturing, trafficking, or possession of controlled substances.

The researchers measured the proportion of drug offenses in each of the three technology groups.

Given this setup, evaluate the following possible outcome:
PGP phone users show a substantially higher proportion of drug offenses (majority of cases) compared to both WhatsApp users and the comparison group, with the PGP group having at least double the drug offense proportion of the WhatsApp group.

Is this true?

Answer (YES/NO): YES